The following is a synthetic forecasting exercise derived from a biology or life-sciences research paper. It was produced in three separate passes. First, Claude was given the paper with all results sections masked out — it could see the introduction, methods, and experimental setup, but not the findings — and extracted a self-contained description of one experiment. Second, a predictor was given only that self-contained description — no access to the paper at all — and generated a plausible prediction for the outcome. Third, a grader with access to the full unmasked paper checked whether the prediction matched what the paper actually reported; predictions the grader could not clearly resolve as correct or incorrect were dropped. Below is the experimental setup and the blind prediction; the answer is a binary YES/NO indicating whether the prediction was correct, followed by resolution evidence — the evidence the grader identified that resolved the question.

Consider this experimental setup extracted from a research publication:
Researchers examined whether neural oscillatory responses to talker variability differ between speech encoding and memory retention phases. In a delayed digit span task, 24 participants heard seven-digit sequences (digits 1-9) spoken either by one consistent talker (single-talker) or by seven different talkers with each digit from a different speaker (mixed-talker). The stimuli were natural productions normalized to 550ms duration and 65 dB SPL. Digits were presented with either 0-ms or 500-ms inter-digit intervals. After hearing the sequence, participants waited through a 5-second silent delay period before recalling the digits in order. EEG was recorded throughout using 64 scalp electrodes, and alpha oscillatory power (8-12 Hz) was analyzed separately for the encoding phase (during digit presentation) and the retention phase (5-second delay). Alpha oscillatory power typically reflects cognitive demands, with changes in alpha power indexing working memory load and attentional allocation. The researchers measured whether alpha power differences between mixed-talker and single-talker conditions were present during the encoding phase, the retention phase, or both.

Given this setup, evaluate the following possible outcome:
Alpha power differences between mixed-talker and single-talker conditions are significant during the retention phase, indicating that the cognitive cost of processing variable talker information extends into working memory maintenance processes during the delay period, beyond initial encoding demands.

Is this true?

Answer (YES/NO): YES